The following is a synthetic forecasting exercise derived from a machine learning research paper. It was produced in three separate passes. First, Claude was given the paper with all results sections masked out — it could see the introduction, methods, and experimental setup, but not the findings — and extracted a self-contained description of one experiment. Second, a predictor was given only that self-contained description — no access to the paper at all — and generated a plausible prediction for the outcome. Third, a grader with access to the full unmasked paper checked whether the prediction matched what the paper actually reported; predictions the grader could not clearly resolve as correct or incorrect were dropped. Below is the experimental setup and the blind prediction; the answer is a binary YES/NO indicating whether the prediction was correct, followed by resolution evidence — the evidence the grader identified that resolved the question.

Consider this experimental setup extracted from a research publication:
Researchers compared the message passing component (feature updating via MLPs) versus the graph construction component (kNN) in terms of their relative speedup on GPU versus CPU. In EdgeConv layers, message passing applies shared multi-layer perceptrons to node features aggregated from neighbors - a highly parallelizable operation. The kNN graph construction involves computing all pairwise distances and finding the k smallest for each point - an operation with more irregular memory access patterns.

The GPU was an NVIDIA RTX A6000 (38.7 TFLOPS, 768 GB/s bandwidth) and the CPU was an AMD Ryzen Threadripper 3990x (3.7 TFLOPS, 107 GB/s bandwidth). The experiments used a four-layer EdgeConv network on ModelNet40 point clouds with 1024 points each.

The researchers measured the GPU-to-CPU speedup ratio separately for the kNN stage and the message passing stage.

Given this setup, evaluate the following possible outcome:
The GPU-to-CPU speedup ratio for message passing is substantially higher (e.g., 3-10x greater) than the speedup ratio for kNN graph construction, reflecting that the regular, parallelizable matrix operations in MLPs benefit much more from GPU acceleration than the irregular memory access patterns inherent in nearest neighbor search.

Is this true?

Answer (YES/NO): NO